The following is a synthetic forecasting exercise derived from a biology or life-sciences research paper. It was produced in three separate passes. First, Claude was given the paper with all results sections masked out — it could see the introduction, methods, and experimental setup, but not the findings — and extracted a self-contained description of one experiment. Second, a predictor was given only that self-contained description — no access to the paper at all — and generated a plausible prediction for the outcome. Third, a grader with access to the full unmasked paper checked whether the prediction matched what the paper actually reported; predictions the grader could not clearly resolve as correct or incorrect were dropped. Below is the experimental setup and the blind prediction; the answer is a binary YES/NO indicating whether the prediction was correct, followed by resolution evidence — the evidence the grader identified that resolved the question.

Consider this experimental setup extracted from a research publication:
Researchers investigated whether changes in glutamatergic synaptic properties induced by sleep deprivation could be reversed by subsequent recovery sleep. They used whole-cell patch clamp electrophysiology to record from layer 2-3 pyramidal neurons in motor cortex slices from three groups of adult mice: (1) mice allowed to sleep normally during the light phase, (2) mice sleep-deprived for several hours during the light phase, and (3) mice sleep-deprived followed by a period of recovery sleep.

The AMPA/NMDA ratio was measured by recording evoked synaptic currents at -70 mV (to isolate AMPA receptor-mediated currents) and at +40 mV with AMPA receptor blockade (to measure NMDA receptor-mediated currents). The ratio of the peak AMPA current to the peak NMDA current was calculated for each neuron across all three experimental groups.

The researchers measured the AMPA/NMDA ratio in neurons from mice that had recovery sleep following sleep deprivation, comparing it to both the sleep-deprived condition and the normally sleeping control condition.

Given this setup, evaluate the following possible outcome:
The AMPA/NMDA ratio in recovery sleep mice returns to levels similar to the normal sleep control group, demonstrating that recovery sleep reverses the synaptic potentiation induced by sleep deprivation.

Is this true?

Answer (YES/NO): YES